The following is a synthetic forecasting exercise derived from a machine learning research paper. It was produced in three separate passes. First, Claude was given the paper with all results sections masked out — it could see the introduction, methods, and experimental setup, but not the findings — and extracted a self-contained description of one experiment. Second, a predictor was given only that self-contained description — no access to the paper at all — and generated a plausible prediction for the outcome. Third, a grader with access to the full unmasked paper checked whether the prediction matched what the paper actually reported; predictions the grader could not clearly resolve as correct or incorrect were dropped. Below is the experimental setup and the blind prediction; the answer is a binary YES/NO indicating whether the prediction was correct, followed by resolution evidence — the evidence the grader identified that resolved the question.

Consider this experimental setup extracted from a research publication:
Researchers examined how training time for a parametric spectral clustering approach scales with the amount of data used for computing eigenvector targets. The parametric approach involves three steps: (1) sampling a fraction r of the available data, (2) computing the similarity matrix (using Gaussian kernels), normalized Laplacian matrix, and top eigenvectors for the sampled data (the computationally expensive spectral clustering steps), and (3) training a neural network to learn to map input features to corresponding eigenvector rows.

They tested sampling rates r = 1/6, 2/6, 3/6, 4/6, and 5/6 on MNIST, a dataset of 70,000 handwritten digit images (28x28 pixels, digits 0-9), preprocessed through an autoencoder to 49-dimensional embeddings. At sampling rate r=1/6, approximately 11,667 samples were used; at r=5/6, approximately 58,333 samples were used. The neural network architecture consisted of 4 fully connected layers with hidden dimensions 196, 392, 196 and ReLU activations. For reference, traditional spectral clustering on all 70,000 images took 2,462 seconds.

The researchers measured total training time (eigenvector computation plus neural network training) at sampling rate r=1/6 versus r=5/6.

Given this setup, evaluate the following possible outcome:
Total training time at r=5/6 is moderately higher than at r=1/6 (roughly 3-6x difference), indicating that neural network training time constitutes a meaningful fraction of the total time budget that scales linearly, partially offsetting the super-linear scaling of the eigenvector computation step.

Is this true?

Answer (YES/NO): YES